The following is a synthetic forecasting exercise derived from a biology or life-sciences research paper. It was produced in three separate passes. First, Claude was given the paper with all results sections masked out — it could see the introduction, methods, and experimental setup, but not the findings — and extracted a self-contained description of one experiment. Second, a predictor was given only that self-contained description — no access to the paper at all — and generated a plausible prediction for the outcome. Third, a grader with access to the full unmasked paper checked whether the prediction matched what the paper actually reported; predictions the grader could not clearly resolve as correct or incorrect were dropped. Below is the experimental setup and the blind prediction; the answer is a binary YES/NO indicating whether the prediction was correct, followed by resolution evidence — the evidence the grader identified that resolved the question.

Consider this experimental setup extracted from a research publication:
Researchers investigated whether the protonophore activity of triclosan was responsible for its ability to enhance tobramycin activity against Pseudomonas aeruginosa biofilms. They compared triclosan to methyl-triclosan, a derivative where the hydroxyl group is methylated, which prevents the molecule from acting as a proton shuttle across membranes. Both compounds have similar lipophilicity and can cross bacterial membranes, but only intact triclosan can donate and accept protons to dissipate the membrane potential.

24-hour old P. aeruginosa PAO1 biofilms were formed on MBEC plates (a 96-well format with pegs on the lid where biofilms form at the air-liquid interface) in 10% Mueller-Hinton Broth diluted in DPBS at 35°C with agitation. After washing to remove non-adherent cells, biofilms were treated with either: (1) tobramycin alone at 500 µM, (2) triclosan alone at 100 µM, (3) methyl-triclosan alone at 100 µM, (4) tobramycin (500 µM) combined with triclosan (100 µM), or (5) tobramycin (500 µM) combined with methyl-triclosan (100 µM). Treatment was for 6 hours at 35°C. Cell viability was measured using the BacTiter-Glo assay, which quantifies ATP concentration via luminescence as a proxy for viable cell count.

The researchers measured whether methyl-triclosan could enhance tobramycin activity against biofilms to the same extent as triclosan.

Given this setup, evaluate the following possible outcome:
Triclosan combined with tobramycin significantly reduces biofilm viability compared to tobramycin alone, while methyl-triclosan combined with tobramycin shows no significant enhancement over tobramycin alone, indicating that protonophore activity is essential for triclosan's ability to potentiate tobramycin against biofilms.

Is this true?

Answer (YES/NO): YES